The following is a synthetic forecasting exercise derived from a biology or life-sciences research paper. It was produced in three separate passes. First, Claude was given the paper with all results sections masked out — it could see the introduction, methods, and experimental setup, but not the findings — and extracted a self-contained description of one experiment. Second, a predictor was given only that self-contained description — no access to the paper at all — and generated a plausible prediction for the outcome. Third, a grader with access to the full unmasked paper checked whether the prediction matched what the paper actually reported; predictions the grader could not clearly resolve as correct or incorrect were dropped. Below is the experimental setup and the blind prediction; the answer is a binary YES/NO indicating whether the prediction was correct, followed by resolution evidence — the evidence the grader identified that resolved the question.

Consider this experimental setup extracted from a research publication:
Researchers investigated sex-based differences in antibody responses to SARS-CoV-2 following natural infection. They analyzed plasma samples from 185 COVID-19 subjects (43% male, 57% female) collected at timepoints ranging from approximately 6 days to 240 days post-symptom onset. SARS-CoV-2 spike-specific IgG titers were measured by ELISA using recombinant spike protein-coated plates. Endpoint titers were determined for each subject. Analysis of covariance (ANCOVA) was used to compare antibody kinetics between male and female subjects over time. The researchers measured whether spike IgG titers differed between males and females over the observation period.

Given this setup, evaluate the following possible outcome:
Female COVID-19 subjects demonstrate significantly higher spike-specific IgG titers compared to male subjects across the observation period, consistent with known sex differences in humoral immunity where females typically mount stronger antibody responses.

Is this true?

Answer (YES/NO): NO